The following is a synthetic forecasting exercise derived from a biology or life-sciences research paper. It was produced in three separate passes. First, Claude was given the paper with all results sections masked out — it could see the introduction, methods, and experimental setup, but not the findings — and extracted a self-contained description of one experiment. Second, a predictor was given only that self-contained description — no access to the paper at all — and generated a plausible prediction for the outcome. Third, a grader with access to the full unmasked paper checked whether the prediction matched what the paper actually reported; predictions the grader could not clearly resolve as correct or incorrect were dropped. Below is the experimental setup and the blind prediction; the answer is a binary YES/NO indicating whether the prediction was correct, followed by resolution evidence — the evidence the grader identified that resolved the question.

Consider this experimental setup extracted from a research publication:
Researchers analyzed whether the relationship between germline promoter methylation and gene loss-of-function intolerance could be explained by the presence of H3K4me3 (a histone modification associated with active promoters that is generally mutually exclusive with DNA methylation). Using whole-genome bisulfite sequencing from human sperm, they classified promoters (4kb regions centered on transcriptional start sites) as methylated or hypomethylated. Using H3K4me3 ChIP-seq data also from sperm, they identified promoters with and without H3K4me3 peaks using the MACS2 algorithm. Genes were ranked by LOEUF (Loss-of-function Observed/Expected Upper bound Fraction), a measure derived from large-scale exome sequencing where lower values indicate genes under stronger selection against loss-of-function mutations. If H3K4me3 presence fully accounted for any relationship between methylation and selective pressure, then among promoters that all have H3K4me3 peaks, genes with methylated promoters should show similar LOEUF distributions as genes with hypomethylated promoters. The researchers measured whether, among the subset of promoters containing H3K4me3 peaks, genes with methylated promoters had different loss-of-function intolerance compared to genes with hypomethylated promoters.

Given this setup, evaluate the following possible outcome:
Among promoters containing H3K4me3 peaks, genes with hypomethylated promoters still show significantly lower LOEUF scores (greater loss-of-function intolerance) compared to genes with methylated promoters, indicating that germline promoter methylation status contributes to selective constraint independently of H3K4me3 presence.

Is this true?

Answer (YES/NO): YES